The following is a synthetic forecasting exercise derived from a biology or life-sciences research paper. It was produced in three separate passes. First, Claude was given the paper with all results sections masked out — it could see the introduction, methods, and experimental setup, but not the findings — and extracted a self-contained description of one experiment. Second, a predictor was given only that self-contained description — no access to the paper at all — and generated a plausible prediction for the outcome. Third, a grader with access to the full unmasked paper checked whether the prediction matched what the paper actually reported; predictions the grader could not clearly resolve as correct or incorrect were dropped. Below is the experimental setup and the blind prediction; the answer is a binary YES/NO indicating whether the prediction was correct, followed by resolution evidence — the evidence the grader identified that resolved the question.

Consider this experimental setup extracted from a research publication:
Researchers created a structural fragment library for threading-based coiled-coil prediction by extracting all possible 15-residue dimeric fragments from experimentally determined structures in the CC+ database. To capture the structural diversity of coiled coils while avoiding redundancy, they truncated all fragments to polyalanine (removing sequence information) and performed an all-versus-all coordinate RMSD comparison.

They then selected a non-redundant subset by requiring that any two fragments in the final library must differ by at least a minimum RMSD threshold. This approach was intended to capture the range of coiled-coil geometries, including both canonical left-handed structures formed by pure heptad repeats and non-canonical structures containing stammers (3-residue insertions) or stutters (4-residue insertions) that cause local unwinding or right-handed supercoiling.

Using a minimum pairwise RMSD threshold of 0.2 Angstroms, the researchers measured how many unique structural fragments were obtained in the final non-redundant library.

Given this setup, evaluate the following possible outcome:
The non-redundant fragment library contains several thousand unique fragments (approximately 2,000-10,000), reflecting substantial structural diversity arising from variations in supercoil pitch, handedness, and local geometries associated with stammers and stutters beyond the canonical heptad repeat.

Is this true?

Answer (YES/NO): NO